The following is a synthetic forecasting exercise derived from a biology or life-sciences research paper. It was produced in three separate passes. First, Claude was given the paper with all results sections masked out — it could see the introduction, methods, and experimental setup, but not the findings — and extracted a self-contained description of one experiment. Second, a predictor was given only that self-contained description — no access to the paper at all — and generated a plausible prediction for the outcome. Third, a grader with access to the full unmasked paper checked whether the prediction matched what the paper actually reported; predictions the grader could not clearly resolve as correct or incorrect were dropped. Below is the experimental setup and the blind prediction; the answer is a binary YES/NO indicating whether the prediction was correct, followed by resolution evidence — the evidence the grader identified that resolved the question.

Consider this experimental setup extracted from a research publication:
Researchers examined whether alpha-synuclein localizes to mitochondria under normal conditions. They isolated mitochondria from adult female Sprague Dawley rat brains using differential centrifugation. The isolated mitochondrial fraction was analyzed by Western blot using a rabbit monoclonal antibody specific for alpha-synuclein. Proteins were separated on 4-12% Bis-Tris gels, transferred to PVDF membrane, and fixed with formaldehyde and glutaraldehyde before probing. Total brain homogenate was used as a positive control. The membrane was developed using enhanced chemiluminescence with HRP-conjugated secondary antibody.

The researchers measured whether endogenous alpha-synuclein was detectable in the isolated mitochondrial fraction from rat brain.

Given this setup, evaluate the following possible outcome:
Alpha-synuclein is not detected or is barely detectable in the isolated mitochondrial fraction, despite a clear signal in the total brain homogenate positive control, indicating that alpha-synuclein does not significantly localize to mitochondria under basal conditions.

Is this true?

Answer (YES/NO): NO